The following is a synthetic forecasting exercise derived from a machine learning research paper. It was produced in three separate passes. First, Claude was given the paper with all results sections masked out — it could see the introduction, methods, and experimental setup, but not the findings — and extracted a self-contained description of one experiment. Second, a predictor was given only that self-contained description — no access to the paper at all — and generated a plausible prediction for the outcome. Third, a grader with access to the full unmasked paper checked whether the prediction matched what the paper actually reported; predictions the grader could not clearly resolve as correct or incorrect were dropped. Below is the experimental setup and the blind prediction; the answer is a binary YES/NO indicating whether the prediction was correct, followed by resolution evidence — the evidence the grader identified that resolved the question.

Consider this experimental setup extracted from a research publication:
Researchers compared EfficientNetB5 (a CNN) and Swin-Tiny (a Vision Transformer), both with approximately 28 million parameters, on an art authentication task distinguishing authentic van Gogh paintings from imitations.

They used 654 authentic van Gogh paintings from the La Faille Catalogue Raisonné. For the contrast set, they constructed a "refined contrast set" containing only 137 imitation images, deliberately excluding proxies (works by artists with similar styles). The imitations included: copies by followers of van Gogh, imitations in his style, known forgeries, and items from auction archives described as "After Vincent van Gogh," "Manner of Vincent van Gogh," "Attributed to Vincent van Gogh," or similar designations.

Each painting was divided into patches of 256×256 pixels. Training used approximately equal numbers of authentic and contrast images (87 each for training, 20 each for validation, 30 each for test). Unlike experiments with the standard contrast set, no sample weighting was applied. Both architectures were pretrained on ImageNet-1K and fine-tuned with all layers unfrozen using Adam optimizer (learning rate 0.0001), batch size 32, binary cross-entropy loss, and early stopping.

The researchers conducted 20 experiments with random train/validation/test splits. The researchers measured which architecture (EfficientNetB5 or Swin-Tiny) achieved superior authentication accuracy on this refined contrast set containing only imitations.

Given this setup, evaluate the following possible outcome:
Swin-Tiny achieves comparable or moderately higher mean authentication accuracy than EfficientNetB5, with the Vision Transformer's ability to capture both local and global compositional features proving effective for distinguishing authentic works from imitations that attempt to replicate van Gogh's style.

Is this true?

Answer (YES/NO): YES